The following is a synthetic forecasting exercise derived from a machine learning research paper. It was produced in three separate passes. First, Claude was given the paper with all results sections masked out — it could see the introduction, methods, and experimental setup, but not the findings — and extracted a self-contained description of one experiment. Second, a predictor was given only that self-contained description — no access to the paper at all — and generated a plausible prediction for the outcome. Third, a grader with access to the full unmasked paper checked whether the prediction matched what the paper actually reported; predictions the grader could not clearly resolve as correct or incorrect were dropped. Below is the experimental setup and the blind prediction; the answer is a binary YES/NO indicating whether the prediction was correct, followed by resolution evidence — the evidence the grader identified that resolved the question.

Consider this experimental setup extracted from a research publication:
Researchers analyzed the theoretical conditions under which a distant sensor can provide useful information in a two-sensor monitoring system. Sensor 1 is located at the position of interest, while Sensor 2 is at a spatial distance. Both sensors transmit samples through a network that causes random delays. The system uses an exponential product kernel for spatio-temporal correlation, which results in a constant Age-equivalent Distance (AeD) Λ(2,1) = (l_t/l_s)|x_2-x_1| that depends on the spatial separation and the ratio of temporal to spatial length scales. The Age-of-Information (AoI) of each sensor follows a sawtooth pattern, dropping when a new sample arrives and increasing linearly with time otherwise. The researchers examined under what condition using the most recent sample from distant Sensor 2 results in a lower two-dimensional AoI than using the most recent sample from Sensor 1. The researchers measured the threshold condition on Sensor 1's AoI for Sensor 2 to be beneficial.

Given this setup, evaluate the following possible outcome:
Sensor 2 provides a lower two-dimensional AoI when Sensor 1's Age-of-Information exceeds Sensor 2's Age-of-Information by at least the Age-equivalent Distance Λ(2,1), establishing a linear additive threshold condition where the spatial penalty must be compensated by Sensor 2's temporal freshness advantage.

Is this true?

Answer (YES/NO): YES